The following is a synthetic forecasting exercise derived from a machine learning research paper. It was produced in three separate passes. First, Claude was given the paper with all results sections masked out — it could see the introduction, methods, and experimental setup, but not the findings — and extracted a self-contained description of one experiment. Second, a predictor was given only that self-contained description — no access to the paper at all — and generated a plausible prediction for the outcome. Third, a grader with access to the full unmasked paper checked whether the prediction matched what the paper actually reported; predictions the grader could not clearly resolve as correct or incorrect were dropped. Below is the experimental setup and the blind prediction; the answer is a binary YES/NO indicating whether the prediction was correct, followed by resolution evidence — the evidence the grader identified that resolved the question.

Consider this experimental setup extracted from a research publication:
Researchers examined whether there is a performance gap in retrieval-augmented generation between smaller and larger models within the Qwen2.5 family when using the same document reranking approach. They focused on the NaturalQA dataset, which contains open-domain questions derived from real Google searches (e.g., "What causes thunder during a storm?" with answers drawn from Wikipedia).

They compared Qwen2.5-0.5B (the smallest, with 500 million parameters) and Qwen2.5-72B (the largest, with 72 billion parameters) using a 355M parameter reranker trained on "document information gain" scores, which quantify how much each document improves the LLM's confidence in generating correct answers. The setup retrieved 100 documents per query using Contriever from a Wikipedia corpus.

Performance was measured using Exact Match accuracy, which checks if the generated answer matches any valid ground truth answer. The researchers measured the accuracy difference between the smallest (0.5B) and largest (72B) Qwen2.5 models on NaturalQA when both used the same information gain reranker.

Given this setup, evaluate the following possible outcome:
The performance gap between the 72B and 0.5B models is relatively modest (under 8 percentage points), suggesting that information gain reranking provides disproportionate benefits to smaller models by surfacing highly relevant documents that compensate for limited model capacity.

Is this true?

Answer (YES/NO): NO